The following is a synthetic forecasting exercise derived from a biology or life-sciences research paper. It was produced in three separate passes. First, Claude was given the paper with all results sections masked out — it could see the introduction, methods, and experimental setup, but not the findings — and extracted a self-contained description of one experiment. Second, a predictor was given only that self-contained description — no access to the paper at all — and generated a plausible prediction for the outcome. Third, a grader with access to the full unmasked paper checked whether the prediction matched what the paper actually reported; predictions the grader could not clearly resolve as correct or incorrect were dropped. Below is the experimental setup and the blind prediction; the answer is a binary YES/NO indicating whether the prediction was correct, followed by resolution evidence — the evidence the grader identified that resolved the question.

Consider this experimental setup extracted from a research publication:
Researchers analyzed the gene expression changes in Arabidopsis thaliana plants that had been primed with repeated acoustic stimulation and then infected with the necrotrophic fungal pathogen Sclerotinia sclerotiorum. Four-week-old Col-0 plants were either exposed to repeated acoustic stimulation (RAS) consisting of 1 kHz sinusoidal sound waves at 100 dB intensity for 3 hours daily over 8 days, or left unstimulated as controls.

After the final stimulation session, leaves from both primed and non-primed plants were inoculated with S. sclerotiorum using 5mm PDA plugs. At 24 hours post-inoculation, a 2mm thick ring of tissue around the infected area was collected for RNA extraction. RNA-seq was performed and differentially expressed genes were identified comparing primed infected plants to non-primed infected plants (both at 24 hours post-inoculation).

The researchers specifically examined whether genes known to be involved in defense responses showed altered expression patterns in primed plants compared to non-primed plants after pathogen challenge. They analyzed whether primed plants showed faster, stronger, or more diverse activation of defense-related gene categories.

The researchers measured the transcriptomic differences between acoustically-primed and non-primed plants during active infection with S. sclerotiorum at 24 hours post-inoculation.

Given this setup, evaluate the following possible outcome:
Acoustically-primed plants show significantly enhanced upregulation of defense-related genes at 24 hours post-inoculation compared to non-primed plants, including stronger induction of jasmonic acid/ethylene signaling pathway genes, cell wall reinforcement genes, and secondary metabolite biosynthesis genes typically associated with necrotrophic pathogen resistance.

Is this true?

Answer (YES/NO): NO